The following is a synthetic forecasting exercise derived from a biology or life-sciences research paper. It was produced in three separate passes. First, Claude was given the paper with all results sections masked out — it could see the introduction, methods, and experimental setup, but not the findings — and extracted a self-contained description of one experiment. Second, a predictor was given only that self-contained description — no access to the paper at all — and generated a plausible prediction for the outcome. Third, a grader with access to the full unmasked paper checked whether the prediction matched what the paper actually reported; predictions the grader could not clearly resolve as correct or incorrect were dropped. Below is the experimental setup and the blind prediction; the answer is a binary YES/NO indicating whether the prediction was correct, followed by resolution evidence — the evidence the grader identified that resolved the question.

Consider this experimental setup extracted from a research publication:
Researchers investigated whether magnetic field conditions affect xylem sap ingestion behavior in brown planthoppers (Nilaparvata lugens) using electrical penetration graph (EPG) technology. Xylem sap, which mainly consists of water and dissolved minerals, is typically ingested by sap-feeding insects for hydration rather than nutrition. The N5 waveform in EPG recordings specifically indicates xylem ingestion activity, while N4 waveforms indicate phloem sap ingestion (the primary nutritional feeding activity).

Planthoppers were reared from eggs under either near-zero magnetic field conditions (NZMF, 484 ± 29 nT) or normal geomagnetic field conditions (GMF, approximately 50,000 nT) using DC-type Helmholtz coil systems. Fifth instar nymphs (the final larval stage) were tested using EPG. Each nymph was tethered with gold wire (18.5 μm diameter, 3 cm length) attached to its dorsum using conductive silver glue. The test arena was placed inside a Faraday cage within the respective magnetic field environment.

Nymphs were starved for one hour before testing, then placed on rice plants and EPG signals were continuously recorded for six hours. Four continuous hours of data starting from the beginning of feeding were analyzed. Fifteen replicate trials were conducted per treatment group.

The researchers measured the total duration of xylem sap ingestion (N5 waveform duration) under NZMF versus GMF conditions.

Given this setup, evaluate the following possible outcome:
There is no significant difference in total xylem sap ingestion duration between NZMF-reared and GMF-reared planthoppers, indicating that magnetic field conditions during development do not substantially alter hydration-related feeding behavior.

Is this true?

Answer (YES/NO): NO